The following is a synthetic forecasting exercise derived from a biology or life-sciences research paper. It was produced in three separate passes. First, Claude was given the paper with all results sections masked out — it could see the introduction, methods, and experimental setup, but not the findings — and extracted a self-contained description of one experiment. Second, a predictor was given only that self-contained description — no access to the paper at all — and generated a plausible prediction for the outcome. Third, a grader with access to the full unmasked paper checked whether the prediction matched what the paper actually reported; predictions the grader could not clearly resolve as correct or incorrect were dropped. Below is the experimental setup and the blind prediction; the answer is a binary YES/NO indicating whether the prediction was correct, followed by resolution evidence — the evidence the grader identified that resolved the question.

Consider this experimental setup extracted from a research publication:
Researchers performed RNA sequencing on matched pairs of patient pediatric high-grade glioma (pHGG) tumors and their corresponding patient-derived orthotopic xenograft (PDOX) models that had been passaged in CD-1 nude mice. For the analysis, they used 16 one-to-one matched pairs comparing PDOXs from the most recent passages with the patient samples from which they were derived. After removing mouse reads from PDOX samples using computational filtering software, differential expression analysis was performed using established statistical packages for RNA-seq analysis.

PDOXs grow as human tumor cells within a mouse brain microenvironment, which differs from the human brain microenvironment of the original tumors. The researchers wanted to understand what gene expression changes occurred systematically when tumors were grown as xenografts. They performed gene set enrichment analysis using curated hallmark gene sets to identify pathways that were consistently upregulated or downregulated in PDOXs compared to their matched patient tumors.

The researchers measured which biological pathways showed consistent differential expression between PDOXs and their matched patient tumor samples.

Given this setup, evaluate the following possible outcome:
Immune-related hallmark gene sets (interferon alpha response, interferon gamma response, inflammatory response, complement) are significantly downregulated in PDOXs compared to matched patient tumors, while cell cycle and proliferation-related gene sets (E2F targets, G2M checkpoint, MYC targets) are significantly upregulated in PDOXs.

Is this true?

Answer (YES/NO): YES